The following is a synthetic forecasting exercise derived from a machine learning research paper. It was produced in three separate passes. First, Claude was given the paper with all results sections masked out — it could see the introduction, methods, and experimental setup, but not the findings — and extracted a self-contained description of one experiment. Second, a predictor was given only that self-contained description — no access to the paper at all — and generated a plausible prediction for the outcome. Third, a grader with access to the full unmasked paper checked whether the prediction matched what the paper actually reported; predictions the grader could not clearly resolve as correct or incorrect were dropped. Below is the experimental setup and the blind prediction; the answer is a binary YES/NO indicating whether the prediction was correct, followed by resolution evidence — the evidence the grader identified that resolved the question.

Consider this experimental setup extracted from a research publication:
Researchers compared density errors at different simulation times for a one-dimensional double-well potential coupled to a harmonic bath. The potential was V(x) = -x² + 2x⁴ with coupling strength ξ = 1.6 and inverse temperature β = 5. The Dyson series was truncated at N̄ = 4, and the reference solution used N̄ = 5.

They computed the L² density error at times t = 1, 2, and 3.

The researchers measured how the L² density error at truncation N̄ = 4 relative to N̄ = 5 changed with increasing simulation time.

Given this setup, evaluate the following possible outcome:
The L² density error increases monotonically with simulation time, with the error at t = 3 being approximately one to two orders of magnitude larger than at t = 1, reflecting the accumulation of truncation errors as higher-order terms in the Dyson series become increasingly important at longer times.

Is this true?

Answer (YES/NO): NO